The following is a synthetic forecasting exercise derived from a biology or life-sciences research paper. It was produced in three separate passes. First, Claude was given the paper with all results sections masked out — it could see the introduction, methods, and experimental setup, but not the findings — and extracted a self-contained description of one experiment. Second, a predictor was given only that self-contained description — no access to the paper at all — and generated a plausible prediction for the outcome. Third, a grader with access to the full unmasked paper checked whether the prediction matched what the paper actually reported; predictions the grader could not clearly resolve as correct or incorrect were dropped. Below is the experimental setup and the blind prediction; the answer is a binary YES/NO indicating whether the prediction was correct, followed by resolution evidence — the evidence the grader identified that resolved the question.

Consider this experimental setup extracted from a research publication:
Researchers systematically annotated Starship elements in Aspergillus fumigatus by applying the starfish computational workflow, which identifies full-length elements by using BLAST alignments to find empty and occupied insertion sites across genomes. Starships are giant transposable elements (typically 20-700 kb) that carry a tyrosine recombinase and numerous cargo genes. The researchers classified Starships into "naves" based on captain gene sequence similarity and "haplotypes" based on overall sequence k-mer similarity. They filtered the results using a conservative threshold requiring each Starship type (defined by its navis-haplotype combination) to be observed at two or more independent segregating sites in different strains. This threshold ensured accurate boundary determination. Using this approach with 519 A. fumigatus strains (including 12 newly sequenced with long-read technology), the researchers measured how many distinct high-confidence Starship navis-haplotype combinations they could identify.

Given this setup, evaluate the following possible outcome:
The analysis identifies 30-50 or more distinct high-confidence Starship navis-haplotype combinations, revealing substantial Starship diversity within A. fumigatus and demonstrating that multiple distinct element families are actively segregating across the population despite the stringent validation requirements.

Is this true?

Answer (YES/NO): NO